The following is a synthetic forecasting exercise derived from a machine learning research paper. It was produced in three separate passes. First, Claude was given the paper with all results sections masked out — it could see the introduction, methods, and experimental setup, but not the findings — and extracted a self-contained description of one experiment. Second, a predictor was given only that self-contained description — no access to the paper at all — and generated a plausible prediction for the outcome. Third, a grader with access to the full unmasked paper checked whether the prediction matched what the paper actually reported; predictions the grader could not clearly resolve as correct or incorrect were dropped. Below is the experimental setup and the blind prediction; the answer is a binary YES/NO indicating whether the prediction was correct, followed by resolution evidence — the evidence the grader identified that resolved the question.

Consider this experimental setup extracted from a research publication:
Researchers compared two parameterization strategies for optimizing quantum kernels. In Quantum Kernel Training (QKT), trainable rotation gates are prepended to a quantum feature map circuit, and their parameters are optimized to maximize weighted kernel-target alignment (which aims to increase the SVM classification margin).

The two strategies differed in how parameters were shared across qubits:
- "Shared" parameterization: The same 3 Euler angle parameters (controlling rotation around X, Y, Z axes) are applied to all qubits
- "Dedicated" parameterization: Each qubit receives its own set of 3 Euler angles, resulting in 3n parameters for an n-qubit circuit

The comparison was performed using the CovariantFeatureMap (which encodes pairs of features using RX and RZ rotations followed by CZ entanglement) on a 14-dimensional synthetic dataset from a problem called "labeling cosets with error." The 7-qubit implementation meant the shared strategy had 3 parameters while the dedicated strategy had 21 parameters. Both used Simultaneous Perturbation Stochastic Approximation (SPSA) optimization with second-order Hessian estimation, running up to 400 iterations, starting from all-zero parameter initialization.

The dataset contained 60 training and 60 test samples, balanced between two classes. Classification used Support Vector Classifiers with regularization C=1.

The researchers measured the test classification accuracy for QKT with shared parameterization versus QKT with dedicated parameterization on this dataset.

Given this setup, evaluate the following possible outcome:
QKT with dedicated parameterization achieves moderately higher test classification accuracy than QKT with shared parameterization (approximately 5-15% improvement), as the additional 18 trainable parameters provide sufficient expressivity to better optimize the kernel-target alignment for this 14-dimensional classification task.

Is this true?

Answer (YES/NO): NO